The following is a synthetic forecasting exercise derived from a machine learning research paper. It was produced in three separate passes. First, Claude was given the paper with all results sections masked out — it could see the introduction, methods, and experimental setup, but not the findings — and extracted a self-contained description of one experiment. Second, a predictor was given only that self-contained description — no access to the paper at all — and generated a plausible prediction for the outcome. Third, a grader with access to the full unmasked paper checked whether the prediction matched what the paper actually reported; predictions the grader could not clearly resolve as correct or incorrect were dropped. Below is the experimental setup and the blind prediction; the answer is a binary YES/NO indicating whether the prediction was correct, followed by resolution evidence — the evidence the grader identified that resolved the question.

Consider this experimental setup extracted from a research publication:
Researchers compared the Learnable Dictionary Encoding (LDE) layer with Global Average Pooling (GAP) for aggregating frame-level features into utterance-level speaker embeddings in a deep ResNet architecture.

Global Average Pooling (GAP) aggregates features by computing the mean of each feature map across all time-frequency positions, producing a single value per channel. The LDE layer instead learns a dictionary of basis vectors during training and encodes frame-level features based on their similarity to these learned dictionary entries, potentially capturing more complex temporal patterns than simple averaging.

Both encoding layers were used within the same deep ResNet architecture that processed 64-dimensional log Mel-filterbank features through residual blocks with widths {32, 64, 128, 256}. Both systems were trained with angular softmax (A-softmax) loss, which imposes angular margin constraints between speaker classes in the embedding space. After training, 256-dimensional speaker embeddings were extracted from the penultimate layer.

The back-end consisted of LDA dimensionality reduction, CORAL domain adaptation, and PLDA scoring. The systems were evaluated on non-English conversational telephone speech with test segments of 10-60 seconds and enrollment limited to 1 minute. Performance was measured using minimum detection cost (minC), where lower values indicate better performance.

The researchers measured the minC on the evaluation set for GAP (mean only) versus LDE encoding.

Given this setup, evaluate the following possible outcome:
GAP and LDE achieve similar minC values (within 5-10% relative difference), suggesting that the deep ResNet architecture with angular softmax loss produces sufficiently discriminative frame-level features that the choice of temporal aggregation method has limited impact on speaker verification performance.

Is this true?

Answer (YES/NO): NO